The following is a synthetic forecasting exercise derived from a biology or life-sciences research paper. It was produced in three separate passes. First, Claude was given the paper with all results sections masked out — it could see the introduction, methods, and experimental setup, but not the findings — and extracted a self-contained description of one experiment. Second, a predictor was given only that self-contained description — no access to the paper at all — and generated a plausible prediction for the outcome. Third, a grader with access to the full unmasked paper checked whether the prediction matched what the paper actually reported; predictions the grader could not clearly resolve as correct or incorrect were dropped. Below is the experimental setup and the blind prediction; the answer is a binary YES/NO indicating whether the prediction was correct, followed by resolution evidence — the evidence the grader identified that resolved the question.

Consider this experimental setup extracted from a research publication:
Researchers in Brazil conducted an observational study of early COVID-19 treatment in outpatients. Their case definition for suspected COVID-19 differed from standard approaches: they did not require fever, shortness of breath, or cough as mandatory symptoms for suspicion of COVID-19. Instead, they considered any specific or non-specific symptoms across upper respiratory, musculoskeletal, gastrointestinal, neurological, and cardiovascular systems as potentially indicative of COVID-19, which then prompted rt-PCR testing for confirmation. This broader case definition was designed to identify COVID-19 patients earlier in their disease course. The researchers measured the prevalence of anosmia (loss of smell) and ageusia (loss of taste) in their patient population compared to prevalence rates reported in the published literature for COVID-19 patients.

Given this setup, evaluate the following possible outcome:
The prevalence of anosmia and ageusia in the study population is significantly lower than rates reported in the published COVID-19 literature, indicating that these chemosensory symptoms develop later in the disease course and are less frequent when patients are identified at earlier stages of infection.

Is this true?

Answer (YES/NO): NO